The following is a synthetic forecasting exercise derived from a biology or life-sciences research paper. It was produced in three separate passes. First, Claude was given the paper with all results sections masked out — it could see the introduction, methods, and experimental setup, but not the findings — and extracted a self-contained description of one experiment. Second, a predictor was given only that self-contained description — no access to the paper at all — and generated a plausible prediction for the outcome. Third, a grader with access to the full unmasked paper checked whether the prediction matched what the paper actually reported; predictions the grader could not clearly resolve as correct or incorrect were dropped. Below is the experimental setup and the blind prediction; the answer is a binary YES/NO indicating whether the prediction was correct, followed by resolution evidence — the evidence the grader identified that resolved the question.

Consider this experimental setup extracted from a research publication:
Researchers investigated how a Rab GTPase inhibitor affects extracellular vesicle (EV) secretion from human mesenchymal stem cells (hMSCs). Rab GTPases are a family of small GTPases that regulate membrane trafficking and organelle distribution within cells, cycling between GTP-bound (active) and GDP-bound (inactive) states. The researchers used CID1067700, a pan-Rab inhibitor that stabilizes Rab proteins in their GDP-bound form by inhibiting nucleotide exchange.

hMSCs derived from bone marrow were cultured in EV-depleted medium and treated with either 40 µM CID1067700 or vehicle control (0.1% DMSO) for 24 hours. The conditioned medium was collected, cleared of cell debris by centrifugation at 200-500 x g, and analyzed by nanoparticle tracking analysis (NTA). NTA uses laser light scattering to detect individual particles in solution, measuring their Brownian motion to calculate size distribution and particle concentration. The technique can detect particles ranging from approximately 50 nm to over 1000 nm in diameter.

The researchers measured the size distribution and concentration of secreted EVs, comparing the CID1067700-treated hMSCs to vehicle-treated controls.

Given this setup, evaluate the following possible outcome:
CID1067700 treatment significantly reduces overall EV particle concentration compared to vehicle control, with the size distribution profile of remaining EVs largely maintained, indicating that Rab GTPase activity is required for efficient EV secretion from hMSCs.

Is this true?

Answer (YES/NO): NO